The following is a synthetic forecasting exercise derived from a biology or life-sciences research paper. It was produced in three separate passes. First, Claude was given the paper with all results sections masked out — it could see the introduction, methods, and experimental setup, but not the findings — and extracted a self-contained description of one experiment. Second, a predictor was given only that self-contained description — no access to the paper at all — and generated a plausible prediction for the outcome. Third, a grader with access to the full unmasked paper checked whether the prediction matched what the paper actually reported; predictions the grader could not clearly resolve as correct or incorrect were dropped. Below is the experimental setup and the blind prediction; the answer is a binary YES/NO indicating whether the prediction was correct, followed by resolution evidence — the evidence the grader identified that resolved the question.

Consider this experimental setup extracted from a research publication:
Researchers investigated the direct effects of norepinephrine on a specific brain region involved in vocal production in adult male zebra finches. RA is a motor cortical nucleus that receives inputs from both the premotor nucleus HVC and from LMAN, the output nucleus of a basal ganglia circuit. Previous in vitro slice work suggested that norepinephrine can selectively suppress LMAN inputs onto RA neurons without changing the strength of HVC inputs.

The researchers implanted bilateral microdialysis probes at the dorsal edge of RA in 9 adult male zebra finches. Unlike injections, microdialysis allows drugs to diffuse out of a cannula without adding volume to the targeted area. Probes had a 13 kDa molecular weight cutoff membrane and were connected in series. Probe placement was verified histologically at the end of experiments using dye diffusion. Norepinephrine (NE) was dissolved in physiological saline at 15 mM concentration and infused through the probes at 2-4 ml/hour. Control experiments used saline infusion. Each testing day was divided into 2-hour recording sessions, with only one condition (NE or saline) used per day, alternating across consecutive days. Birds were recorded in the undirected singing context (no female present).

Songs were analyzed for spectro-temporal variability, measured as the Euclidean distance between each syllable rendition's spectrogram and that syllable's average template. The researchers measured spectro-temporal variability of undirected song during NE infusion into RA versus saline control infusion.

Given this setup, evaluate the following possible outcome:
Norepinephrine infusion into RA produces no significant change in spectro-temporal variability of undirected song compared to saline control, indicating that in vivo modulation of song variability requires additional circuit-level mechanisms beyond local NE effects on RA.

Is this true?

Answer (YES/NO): NO